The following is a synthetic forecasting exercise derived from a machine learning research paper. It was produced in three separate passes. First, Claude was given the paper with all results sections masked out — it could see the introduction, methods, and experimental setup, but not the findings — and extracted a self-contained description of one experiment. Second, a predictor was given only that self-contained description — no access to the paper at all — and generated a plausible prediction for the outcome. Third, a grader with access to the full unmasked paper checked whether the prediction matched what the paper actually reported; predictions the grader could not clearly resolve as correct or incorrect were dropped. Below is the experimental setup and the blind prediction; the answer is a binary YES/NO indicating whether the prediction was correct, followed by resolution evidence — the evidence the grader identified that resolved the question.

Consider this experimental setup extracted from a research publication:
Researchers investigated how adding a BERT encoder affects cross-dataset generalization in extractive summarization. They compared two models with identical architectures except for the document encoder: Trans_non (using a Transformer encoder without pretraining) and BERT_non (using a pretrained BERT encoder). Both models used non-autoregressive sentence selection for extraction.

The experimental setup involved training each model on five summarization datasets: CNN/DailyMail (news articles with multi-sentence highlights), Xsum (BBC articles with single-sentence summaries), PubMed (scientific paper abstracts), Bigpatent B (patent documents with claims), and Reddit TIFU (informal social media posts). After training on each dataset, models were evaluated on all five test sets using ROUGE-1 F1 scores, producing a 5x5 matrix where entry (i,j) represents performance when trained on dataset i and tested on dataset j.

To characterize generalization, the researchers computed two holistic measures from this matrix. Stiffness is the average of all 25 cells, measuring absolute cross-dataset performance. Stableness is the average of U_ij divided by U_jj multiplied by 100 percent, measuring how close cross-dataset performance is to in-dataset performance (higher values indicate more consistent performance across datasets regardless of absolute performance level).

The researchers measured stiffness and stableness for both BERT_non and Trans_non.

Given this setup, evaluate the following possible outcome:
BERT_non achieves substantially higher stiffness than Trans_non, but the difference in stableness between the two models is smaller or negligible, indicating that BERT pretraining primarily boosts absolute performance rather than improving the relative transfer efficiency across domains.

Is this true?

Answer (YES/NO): NO